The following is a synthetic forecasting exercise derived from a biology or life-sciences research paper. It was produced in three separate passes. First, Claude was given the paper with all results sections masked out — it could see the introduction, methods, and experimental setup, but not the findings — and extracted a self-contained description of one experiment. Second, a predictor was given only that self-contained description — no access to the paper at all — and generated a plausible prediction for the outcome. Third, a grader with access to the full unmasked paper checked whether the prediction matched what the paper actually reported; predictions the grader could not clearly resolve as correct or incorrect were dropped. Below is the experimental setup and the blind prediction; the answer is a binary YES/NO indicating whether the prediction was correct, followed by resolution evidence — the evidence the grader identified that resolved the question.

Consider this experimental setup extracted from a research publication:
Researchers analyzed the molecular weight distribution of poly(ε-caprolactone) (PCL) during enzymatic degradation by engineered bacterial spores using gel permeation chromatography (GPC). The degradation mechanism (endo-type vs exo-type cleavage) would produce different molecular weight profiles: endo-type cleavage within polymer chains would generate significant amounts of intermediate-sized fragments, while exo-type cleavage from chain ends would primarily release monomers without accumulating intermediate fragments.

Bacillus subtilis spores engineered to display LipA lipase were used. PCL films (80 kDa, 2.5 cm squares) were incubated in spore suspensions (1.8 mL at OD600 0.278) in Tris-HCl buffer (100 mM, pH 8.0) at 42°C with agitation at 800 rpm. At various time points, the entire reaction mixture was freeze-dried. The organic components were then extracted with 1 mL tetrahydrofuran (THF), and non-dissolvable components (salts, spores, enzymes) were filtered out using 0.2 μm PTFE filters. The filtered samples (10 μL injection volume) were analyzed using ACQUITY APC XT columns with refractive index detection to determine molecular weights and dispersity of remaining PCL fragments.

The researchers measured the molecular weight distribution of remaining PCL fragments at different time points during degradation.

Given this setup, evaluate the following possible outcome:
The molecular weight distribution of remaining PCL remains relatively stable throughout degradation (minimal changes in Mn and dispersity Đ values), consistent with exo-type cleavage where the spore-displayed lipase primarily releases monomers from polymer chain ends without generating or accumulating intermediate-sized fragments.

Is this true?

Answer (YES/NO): YES